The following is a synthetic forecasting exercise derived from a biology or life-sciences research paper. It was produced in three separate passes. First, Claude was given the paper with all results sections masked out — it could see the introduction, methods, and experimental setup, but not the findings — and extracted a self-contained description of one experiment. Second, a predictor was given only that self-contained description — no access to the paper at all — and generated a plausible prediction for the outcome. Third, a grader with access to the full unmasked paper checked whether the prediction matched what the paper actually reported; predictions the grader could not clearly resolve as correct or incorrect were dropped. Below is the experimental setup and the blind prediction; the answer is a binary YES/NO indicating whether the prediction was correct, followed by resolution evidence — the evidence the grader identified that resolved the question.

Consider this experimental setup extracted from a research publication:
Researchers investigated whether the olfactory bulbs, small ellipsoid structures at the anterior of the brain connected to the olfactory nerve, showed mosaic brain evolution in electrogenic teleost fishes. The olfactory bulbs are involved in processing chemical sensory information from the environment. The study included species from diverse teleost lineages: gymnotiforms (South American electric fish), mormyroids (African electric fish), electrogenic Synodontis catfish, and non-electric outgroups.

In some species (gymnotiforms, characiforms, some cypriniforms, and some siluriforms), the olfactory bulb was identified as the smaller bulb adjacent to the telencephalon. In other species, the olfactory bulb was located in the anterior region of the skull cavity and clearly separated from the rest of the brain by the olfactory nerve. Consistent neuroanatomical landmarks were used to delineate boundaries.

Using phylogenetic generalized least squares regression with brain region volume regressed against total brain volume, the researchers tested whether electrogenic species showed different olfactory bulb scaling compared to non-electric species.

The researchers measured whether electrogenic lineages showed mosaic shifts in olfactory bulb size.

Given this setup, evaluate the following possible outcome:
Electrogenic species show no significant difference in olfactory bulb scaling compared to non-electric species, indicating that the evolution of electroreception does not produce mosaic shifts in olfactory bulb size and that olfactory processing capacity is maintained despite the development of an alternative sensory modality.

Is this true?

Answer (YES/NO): NO